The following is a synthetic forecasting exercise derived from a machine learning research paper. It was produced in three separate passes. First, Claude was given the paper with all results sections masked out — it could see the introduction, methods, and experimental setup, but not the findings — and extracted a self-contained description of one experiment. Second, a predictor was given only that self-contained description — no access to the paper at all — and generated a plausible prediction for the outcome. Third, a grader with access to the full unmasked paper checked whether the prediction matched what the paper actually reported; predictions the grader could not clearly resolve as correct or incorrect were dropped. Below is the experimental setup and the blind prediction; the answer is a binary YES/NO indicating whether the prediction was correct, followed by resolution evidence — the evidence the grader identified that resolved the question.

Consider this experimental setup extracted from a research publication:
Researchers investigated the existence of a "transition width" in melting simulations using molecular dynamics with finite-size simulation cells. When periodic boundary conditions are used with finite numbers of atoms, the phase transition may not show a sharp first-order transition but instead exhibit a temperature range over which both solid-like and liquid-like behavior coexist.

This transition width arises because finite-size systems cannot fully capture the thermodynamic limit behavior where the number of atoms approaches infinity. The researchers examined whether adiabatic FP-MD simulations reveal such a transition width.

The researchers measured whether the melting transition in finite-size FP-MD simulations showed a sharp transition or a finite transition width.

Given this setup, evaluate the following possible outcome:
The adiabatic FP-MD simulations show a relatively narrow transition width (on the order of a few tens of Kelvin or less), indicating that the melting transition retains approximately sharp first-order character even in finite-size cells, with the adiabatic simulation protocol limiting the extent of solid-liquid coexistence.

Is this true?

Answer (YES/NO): NO